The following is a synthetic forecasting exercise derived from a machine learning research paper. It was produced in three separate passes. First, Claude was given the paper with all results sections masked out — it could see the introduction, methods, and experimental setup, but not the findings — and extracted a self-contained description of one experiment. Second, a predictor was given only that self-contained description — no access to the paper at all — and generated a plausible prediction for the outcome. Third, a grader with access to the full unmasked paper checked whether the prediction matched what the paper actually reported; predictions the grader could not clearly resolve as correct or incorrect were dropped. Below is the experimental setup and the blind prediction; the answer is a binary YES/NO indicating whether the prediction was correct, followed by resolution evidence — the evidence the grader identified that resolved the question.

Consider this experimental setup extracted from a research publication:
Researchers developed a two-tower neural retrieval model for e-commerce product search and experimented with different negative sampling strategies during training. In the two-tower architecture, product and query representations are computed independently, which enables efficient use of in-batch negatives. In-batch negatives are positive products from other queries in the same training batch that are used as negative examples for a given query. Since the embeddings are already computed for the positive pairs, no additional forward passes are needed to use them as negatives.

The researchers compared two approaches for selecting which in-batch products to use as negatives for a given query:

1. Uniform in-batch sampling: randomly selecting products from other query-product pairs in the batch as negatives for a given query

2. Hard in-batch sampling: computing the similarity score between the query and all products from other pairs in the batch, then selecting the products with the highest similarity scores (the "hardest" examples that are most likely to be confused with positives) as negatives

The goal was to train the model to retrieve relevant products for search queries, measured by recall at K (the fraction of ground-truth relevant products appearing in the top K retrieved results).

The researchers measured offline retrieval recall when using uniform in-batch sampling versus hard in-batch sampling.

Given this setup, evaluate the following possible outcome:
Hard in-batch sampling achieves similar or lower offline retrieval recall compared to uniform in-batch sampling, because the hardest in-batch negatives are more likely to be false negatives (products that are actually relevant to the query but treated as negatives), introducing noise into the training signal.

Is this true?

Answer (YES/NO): NO